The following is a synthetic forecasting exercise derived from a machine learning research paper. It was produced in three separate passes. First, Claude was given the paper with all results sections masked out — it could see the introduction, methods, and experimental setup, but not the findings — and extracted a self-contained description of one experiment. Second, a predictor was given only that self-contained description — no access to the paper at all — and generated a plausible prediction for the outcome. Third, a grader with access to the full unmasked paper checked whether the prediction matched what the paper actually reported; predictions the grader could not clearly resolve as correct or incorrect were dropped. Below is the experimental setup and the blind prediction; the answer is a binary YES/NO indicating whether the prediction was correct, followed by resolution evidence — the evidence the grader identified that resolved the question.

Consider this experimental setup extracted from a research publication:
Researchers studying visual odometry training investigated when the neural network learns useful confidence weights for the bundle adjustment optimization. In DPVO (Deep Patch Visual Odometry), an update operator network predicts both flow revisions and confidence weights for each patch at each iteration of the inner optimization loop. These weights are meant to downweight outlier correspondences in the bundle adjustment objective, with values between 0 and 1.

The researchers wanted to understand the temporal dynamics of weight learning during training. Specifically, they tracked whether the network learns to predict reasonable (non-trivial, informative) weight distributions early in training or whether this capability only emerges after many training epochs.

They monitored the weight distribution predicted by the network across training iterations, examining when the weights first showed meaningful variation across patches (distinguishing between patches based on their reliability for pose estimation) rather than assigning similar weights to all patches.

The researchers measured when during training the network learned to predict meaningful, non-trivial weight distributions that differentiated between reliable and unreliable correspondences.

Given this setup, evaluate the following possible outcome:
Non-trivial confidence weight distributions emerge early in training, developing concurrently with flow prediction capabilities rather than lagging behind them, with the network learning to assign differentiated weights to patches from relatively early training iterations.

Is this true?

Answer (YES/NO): YES